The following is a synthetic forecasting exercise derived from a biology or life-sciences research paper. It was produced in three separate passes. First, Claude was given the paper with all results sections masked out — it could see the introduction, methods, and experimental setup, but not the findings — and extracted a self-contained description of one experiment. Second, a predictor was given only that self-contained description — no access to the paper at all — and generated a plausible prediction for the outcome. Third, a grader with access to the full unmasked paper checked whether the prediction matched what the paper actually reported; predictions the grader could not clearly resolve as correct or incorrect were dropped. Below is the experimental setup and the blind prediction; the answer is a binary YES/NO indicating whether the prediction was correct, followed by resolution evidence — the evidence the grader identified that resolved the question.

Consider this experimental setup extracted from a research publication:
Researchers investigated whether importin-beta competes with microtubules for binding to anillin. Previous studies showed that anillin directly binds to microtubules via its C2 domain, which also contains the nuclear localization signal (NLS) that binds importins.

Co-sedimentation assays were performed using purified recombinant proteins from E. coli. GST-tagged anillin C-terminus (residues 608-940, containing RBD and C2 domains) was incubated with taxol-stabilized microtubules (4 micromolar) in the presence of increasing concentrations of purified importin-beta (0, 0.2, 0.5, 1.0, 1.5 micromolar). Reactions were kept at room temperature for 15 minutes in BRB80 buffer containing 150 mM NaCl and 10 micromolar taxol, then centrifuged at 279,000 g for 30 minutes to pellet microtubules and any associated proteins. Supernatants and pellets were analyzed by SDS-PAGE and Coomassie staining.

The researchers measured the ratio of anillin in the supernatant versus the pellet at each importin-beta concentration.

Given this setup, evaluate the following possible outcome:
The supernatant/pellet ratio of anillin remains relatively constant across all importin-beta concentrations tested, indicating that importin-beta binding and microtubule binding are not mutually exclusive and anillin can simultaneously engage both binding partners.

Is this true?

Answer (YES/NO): NO